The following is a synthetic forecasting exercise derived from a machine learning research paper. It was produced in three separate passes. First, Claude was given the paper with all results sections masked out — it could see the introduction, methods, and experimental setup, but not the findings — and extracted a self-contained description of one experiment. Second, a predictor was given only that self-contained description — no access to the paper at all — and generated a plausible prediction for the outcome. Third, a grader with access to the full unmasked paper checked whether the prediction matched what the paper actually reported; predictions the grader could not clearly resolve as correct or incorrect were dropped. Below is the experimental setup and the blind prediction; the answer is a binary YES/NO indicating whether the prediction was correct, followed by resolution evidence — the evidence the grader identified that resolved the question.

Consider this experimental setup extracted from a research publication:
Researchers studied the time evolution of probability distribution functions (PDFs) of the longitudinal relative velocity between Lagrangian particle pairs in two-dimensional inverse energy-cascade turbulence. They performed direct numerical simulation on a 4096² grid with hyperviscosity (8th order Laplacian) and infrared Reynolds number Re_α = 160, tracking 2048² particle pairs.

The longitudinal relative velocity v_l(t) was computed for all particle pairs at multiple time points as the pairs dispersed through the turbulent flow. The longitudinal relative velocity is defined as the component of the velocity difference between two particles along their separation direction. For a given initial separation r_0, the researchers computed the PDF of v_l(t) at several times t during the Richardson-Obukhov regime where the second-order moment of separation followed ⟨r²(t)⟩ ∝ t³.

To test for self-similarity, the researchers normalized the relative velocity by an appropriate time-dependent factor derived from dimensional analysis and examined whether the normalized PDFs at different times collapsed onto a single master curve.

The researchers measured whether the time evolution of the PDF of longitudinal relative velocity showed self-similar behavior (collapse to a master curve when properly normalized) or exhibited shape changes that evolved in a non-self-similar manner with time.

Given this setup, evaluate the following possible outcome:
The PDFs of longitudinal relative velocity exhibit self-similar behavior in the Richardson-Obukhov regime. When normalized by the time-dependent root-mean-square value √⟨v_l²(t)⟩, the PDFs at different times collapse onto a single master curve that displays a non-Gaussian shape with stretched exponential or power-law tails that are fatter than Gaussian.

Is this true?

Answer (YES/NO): NO